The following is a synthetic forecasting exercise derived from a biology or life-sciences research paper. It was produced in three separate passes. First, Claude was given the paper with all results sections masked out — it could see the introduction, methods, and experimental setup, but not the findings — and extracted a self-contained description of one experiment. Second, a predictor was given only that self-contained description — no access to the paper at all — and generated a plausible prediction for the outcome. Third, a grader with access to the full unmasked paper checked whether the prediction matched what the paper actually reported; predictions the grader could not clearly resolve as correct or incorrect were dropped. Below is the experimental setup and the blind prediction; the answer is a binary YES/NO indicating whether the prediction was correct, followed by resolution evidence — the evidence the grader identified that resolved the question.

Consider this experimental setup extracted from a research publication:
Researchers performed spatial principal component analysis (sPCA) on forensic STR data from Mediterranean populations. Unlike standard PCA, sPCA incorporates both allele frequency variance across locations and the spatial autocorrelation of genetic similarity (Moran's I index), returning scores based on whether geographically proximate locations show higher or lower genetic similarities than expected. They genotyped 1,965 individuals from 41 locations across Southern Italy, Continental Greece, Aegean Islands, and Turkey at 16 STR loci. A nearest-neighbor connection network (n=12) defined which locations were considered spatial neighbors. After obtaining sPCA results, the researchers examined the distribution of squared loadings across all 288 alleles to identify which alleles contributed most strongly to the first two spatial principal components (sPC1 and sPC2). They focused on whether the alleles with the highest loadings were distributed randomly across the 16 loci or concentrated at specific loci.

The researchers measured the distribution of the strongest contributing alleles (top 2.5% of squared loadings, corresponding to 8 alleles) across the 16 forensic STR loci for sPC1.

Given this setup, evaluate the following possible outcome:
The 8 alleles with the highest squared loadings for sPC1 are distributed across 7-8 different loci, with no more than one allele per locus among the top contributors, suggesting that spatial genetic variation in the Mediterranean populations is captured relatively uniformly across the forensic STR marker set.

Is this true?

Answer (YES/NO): NO